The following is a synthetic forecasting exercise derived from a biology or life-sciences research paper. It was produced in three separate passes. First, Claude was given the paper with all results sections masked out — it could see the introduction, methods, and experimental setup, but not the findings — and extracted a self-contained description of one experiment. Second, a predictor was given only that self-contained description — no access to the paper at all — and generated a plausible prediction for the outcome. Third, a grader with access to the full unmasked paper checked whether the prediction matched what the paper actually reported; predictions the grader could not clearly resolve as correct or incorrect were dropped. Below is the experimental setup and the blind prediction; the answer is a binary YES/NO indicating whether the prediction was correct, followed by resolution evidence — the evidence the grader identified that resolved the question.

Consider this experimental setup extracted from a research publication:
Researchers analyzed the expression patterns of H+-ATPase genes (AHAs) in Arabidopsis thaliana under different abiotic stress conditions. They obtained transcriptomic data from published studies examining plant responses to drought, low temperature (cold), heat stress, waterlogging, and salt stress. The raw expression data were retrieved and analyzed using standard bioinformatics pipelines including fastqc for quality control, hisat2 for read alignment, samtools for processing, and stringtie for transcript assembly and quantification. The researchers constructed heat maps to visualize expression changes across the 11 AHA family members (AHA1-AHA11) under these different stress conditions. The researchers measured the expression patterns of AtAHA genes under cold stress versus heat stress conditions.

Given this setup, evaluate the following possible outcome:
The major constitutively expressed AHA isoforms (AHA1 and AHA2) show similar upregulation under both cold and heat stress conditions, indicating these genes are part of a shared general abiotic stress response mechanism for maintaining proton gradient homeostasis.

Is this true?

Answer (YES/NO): NO